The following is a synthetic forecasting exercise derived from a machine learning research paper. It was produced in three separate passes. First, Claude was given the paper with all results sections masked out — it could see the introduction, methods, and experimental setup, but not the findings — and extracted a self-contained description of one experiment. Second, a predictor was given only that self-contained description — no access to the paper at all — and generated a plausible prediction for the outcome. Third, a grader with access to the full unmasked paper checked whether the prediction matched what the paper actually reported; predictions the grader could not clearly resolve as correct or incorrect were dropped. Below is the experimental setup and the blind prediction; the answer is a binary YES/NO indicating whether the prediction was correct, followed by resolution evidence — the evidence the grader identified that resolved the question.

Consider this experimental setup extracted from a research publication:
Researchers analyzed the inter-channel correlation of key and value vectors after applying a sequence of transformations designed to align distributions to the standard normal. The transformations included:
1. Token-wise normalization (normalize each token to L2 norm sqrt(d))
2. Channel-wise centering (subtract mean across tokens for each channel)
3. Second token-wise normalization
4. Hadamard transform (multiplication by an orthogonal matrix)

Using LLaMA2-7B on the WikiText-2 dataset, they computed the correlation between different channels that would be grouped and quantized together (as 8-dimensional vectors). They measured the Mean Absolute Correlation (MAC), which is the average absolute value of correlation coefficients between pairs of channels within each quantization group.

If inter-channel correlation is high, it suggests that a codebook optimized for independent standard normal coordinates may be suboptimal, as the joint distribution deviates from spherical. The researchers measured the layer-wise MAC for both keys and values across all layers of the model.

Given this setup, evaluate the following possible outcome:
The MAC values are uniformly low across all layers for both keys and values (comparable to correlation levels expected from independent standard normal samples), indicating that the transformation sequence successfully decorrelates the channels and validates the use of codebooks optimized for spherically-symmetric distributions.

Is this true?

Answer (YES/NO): NO